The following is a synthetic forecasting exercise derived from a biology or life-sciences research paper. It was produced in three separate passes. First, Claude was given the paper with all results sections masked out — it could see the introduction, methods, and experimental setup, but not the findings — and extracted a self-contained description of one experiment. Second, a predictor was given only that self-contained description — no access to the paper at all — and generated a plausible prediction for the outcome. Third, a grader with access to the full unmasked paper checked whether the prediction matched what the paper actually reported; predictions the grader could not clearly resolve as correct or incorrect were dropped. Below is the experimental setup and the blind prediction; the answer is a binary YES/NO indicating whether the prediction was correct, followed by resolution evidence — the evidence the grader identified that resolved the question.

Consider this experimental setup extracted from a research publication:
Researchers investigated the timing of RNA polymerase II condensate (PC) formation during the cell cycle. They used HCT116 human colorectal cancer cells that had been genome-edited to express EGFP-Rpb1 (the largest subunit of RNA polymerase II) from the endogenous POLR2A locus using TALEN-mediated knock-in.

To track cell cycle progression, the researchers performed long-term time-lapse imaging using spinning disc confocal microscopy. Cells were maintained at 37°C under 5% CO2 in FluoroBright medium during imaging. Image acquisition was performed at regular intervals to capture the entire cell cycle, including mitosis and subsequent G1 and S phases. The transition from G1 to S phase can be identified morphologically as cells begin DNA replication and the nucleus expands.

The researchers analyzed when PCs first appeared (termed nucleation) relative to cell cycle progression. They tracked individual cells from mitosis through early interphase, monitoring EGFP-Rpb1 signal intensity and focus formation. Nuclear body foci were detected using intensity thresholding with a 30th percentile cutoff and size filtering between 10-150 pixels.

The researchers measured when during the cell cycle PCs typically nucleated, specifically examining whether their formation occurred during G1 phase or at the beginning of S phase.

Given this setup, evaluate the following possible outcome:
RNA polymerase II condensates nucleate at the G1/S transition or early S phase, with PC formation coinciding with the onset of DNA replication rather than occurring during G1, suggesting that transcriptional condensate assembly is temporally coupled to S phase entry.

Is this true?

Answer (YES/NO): YES